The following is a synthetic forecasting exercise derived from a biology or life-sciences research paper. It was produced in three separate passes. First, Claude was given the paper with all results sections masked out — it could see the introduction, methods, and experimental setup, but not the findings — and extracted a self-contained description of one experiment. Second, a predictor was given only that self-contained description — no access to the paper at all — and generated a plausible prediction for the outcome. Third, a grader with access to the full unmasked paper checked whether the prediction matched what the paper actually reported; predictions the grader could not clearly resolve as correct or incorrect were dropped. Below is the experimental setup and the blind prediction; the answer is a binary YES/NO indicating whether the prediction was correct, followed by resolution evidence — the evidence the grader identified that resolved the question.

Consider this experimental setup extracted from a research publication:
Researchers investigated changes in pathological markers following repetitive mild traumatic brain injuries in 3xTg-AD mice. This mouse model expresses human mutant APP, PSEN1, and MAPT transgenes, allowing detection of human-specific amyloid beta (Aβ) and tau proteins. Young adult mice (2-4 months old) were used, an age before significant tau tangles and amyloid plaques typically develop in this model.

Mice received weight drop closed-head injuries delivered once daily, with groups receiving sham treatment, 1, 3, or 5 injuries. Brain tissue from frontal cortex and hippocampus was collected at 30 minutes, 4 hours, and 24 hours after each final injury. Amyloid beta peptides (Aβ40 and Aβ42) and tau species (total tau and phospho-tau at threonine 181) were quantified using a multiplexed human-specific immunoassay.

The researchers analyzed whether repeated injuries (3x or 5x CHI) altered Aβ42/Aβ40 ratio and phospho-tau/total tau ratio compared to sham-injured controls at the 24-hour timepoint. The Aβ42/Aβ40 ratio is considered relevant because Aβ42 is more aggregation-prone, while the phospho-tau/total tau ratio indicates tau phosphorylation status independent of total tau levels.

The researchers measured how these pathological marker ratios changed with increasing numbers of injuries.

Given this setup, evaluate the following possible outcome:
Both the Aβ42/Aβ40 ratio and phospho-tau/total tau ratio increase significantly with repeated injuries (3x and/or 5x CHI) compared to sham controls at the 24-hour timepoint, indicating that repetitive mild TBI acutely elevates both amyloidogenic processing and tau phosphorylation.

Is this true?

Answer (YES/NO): NO